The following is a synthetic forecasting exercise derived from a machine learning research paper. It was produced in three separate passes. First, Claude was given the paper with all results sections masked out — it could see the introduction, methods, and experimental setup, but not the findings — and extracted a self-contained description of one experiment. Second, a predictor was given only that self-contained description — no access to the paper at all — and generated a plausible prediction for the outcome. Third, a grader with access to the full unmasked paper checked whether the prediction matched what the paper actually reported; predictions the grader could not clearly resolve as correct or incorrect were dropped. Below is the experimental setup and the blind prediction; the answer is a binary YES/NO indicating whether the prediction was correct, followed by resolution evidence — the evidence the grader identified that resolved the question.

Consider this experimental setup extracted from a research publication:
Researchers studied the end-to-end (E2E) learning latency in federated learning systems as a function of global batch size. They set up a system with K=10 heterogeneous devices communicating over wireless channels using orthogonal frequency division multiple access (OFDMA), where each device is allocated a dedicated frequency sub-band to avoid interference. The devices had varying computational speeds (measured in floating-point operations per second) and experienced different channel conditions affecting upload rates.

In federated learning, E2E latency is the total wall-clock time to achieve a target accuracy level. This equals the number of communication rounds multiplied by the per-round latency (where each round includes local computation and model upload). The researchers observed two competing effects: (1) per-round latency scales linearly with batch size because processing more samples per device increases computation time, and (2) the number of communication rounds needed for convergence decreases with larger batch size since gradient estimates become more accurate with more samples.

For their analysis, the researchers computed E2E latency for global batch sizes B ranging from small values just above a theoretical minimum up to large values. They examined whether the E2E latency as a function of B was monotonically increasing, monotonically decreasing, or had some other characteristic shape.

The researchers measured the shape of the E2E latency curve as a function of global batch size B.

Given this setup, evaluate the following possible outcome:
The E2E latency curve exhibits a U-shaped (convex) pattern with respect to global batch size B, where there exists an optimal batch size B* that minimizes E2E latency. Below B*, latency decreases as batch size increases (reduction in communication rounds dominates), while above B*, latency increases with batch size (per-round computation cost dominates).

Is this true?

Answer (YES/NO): YES